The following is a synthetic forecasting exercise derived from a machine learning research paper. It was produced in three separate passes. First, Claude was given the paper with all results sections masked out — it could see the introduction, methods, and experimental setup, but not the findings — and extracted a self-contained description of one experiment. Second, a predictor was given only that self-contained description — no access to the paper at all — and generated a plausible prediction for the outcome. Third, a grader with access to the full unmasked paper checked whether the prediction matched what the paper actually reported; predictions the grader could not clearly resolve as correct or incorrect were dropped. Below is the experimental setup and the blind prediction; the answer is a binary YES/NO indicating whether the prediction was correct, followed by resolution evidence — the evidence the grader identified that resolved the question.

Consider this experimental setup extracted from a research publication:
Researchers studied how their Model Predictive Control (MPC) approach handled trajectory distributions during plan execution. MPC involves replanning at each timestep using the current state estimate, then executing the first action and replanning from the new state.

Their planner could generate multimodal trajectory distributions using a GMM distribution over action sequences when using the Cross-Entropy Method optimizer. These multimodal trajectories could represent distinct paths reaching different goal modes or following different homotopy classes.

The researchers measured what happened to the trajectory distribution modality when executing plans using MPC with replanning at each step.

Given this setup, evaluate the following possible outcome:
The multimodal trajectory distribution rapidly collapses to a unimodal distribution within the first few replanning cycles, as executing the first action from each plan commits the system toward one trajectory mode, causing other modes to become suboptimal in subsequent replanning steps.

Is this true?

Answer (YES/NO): NO